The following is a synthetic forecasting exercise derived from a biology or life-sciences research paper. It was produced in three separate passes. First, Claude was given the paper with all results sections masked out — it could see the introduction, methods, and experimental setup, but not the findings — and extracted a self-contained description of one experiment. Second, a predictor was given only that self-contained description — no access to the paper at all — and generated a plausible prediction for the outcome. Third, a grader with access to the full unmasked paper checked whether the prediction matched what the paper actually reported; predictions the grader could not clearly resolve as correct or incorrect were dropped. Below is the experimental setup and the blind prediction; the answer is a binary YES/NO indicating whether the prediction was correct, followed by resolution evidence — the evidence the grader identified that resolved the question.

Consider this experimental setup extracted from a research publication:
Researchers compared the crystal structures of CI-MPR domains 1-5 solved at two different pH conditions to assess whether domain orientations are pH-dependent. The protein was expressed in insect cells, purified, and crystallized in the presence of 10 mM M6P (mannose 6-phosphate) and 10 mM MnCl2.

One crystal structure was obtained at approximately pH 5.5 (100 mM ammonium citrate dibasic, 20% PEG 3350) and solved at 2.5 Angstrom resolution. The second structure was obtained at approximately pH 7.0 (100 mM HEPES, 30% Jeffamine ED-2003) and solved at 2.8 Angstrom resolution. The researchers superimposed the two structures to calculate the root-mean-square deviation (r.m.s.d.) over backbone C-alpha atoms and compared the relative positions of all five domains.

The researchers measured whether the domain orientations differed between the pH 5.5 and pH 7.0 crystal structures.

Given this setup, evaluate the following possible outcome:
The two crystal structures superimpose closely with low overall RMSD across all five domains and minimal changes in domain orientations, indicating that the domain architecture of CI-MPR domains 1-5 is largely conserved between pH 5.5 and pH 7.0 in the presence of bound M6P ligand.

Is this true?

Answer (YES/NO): YES